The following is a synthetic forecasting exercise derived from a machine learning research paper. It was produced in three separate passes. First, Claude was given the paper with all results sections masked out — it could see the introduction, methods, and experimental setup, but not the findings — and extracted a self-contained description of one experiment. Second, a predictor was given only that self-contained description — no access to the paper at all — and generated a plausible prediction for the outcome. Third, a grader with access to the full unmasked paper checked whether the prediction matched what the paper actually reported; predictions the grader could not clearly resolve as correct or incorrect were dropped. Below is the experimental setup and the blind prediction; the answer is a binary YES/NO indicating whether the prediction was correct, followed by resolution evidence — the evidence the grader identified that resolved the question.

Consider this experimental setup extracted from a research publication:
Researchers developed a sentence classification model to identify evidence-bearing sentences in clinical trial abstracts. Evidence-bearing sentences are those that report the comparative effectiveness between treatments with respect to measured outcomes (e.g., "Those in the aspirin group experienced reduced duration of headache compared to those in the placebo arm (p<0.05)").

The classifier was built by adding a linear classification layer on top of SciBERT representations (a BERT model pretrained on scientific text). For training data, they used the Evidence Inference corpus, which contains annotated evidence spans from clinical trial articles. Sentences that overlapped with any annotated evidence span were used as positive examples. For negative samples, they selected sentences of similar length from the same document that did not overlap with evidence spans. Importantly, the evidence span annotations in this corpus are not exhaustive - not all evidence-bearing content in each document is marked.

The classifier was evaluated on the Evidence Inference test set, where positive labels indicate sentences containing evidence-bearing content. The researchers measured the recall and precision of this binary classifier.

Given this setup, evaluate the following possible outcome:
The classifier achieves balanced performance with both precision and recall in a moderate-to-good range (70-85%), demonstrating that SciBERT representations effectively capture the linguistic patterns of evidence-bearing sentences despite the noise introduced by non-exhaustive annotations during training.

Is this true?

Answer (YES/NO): NO